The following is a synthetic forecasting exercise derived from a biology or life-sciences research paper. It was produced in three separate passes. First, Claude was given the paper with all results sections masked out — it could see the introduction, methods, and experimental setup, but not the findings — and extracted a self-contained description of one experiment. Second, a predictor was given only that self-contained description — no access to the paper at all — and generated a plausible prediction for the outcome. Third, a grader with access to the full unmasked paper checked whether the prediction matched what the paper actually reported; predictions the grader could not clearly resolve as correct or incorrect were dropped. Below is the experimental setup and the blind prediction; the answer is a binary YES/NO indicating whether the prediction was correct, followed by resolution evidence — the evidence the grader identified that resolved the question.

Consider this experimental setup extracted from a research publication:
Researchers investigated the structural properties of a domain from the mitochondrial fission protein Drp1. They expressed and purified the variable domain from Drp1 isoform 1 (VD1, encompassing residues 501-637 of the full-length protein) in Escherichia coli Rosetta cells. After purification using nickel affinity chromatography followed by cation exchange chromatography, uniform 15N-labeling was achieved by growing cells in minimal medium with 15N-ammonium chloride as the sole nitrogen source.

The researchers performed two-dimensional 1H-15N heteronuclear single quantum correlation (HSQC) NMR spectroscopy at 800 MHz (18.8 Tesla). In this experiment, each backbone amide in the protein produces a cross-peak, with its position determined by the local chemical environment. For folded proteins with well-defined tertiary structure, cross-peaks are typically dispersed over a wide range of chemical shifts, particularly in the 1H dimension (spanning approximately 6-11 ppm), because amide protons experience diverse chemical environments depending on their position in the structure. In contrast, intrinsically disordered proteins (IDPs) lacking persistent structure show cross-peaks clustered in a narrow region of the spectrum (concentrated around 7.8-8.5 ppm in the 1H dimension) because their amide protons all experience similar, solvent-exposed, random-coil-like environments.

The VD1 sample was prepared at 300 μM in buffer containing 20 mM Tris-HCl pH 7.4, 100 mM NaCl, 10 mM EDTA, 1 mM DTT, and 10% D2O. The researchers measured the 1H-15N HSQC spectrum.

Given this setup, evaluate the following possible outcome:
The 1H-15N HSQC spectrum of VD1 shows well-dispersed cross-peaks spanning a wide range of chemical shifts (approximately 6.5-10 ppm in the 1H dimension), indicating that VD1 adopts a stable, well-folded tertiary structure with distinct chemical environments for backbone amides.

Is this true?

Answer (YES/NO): NO